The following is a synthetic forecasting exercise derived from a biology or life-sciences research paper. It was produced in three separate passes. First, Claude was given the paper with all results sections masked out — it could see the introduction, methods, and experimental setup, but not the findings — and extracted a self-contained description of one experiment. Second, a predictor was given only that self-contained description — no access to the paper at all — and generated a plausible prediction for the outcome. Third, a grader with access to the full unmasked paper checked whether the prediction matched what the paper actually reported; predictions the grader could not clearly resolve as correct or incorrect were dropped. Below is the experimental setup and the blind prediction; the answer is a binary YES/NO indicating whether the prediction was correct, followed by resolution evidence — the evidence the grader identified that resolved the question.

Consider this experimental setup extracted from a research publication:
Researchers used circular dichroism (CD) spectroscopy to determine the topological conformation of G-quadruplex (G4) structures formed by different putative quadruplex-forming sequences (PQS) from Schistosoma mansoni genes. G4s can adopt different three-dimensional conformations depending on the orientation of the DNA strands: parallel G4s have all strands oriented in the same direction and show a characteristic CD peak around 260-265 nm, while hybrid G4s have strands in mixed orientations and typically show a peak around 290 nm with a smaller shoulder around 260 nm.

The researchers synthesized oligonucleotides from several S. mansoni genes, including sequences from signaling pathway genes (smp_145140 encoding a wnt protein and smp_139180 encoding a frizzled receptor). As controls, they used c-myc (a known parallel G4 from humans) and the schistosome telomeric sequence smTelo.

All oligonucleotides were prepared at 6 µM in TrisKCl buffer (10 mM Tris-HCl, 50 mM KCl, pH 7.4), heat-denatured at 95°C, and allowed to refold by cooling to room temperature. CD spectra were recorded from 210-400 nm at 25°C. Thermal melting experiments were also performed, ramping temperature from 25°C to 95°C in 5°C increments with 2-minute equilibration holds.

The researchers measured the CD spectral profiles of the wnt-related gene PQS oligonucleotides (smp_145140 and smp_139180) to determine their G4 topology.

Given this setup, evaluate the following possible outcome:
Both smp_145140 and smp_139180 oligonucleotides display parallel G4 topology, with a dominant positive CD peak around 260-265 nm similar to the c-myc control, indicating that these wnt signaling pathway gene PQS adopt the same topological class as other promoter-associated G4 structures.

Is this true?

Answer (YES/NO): YES